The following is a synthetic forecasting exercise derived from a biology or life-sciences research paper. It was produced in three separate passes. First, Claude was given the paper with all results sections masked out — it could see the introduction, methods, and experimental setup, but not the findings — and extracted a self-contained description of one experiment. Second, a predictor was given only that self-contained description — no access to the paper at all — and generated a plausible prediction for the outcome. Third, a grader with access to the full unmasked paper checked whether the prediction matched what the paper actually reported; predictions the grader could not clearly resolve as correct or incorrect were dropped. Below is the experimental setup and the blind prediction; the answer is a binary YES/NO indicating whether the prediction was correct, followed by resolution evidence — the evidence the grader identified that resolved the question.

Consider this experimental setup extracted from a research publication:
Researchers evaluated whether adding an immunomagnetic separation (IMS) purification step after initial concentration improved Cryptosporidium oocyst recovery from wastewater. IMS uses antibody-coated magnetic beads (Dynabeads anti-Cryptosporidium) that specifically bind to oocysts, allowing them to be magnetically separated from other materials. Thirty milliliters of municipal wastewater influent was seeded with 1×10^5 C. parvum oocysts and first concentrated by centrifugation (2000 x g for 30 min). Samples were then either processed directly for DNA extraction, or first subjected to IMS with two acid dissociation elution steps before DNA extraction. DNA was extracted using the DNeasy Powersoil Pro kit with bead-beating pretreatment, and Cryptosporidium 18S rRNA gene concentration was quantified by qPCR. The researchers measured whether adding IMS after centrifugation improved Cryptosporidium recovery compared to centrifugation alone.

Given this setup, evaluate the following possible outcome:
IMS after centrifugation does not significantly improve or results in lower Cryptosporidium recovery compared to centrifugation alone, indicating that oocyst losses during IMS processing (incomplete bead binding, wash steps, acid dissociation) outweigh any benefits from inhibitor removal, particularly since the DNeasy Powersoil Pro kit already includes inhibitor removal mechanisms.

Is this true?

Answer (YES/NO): YES